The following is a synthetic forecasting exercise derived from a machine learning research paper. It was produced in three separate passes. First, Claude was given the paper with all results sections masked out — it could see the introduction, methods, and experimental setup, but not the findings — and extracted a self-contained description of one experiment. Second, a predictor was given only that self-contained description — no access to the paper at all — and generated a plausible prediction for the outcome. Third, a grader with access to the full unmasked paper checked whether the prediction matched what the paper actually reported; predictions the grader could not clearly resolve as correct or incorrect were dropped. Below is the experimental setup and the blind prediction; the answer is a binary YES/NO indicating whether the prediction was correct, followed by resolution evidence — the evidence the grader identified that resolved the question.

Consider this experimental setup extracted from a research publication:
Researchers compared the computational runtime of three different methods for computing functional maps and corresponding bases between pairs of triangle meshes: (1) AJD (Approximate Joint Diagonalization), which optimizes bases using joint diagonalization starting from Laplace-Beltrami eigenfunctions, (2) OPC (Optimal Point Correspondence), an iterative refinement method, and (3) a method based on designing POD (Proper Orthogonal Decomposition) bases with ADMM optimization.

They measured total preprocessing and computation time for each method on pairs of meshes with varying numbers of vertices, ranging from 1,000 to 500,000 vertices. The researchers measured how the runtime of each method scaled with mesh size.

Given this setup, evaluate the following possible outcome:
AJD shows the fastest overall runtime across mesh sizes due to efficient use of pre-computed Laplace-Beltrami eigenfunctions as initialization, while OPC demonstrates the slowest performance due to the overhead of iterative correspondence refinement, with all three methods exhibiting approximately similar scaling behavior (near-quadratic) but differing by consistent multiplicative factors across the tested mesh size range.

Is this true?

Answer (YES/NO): NO